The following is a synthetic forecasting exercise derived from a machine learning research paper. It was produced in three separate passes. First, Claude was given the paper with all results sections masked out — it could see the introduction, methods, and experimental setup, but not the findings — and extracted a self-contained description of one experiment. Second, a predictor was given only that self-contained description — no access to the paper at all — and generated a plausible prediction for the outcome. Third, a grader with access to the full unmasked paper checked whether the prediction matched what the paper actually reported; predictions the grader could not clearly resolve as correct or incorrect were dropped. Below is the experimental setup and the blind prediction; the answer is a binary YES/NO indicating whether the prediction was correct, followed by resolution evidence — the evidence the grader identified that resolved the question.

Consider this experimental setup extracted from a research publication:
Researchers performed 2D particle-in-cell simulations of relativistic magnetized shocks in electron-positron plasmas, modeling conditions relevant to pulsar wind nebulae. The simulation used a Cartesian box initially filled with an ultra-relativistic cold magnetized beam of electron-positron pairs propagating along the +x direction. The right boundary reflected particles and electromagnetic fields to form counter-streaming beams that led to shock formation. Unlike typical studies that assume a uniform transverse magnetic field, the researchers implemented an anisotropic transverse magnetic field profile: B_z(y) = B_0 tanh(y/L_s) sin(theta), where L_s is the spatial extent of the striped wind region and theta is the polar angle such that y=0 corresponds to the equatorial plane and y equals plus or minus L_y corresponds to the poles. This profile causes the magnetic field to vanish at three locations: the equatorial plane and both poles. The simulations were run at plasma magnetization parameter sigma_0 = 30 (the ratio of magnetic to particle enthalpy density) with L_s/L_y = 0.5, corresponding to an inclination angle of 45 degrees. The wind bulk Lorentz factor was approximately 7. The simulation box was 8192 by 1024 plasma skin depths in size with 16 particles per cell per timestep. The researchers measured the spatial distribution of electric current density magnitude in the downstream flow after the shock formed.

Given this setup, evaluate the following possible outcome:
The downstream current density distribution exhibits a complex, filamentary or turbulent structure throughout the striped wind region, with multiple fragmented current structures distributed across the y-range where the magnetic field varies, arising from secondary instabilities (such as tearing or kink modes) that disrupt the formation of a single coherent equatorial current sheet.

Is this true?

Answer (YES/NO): NO